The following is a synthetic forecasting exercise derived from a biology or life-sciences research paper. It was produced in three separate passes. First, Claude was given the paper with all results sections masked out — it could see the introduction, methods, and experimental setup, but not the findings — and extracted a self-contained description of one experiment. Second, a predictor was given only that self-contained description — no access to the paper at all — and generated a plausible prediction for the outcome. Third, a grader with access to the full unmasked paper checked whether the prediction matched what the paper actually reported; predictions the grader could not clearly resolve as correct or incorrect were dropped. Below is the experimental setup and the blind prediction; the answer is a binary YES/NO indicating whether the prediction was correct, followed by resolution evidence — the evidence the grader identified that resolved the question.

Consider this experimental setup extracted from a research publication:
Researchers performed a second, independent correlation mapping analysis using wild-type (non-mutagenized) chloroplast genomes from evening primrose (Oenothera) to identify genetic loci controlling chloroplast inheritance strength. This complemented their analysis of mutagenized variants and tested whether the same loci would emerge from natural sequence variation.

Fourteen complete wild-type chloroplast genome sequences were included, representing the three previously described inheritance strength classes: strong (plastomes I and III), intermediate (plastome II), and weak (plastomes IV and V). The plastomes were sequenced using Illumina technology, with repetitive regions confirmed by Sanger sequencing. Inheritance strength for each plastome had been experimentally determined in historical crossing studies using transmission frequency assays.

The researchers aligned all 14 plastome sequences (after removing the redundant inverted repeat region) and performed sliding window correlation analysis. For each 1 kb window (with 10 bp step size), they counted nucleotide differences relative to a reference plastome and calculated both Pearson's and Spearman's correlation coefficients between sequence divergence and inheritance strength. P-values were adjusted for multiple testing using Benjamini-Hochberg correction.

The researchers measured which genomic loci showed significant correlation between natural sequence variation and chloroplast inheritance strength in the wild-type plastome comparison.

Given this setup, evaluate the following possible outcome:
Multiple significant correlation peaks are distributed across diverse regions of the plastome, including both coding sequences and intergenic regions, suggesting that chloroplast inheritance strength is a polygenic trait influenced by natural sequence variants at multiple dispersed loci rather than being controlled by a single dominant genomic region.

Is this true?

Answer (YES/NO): NO